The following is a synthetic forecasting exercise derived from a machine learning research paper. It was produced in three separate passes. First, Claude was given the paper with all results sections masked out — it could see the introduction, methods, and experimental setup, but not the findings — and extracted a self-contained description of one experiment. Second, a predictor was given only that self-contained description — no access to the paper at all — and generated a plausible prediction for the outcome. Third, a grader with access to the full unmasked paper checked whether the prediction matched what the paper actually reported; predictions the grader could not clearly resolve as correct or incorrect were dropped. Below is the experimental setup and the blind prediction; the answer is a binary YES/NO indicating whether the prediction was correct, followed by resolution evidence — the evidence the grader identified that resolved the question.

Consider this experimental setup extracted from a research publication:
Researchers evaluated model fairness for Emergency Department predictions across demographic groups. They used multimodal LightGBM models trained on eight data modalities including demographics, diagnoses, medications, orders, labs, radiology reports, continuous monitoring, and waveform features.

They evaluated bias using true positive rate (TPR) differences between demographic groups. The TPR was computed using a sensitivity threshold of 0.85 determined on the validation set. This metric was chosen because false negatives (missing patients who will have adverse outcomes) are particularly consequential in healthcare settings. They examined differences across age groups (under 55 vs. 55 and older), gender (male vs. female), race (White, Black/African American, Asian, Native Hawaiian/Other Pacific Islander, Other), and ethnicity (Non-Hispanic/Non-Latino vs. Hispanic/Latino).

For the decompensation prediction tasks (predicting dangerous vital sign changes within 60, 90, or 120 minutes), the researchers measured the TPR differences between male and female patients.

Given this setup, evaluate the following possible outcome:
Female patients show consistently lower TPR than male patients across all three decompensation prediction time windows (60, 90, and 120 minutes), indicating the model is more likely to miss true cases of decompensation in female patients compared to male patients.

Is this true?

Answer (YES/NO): YES